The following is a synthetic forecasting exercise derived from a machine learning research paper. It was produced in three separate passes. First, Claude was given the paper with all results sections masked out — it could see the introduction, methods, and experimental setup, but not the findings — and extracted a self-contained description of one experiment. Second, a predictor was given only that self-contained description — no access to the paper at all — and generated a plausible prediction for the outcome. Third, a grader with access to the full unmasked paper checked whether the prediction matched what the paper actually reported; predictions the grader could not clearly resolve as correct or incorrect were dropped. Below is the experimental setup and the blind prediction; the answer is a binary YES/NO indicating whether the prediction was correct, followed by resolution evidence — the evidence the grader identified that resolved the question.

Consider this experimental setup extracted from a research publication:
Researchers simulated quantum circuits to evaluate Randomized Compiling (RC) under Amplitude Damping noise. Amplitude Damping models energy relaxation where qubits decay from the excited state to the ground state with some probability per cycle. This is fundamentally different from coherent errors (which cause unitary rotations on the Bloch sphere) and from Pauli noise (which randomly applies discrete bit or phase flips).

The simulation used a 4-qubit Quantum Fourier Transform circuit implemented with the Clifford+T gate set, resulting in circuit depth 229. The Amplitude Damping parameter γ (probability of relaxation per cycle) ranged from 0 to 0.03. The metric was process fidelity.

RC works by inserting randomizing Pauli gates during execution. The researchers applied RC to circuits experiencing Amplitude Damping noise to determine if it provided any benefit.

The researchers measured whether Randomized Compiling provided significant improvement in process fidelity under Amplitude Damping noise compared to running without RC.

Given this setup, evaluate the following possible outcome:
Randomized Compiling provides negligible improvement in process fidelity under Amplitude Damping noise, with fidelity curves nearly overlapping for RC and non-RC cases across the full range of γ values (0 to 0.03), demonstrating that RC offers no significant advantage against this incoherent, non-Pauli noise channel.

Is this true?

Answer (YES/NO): YES